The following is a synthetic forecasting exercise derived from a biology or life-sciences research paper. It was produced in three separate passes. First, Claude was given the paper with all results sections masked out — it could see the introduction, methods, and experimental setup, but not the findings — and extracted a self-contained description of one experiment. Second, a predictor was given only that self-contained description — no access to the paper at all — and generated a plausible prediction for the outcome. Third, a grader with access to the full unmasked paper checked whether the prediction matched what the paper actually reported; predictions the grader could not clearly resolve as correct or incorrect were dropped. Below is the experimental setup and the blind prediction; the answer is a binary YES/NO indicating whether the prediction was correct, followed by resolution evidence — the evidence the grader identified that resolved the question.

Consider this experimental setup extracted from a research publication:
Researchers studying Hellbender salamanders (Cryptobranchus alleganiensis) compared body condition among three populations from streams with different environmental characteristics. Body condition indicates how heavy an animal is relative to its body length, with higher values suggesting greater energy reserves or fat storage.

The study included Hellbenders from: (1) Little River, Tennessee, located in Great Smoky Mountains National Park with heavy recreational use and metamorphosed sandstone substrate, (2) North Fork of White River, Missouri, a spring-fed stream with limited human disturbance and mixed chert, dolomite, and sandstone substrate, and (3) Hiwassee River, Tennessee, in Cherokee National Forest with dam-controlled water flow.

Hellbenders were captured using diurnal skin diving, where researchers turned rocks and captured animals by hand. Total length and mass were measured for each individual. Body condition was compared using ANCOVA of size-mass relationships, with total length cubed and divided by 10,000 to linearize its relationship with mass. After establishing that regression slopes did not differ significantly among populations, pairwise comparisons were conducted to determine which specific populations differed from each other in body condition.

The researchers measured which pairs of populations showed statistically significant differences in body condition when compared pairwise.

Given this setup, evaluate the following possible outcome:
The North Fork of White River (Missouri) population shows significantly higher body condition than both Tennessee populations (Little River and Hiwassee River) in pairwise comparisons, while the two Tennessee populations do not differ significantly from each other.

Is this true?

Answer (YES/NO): NO